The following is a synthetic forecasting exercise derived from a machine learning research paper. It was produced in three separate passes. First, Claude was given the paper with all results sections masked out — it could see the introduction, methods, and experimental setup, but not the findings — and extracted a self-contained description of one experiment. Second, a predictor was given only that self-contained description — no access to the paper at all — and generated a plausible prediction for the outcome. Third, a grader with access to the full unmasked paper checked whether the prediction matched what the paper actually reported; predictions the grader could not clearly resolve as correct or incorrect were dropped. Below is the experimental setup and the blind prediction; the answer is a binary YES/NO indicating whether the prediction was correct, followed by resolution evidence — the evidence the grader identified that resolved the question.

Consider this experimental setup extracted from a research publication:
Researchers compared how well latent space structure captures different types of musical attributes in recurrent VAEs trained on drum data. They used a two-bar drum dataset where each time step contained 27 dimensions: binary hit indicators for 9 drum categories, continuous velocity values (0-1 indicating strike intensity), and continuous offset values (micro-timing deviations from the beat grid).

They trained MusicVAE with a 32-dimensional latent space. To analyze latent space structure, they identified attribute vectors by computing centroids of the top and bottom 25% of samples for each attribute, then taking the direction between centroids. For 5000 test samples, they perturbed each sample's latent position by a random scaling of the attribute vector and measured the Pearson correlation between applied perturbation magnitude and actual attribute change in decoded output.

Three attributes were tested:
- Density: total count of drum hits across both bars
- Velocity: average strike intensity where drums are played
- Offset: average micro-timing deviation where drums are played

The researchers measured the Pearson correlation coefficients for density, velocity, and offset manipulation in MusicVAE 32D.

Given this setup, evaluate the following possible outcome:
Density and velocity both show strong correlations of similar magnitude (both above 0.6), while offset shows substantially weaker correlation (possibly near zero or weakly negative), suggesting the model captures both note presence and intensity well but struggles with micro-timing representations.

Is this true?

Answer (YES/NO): NO